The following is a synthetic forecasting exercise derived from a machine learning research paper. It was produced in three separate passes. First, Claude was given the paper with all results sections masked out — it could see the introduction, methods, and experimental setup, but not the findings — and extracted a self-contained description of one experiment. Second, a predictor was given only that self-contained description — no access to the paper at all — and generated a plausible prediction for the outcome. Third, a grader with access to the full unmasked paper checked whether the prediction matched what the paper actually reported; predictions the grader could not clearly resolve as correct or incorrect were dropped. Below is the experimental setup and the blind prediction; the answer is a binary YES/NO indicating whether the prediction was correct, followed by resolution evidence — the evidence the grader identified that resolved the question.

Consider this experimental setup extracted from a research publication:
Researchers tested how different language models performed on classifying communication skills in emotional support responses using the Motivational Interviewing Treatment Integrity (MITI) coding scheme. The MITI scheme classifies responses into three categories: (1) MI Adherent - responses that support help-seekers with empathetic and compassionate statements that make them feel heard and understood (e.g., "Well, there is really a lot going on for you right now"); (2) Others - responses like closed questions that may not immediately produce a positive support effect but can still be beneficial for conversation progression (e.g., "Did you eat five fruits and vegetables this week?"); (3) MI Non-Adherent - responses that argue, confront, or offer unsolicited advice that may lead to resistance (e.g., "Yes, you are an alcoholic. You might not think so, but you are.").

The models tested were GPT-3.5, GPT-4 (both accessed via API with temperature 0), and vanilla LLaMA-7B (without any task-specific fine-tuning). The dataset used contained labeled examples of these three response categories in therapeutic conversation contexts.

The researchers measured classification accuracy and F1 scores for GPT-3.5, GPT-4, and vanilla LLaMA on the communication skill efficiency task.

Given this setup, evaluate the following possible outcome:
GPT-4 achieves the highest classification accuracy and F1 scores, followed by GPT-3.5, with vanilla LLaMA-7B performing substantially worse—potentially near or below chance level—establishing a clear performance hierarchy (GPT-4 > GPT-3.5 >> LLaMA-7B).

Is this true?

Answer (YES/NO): NO